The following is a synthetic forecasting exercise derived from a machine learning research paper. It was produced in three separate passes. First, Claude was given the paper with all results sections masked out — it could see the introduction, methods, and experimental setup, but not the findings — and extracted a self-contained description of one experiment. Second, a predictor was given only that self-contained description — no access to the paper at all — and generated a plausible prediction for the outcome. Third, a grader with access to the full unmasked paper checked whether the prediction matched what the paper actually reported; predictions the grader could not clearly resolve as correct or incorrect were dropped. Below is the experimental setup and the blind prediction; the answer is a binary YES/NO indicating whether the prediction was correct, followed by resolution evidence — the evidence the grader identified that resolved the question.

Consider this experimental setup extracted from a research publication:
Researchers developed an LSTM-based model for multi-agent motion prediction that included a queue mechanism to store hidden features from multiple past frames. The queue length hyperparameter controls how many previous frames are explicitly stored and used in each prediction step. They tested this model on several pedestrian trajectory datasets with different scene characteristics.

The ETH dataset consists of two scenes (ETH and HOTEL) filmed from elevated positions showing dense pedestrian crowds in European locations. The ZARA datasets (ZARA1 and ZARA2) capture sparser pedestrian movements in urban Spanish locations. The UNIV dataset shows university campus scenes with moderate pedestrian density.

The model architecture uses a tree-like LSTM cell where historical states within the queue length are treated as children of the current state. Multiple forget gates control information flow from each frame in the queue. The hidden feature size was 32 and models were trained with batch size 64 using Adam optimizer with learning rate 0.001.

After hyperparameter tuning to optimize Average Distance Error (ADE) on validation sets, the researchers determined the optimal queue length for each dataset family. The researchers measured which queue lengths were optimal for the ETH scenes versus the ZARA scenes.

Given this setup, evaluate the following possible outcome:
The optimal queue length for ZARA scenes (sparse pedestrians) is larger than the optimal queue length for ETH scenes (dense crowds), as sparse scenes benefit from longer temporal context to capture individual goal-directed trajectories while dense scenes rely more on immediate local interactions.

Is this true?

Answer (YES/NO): NO